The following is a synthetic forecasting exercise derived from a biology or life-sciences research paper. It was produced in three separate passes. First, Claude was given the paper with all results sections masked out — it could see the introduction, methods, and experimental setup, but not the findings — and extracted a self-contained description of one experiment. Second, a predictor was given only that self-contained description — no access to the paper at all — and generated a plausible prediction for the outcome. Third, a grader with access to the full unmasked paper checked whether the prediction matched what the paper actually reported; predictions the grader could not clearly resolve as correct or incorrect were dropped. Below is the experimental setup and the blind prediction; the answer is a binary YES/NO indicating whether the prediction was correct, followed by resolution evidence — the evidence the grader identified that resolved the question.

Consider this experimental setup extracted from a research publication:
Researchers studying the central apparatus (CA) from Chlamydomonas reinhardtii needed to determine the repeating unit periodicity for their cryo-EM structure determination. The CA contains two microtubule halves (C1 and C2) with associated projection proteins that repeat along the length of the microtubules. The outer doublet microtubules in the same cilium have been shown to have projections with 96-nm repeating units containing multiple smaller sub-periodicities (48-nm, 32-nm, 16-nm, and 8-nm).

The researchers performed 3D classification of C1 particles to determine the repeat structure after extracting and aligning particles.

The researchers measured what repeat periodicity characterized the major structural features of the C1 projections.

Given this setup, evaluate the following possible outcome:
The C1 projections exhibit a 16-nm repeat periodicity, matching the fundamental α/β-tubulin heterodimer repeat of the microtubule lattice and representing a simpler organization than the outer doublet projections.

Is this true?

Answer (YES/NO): NO